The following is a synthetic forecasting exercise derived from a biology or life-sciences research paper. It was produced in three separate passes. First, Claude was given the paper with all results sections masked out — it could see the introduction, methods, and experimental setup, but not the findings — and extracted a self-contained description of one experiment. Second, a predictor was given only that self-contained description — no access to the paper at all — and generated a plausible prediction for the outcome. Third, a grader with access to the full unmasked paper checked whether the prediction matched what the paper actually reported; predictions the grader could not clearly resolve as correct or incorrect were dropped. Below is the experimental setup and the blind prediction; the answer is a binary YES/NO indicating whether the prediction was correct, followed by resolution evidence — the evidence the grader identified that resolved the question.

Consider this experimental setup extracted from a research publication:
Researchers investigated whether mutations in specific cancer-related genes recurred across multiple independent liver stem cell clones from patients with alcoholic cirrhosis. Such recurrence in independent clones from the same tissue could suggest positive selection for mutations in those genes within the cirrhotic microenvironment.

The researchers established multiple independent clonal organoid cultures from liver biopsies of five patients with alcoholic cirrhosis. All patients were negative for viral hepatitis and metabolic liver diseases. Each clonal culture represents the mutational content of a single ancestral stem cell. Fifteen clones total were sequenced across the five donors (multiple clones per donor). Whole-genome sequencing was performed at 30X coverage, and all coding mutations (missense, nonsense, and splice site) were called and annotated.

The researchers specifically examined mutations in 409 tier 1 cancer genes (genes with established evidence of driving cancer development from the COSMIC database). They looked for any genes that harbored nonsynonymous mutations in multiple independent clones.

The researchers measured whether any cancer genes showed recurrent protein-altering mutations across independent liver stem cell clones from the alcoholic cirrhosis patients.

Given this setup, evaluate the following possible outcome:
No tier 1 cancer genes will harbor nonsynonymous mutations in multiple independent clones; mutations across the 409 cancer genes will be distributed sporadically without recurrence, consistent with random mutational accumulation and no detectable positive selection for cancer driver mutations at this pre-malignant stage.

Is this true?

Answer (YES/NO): NO